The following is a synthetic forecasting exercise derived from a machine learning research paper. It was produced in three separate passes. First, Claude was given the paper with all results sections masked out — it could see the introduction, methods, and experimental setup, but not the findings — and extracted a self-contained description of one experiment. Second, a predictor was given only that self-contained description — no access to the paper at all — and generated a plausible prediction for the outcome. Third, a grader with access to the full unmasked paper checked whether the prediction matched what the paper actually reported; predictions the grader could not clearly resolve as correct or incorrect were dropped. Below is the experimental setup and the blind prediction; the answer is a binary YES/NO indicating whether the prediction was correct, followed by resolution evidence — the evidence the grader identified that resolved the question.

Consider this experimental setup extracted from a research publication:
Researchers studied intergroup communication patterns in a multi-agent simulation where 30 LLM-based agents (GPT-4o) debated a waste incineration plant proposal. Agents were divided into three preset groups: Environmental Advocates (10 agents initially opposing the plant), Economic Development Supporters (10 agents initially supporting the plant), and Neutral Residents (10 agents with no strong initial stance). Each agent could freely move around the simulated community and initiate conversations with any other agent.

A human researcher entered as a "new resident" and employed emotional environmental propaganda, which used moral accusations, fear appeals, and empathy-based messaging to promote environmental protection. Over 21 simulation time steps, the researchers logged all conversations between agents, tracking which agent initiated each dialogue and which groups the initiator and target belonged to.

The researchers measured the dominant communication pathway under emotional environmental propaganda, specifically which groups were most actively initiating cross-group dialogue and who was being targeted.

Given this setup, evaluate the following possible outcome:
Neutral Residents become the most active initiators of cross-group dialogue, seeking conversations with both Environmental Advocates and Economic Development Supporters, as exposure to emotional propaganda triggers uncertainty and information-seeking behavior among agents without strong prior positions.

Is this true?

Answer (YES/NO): NO